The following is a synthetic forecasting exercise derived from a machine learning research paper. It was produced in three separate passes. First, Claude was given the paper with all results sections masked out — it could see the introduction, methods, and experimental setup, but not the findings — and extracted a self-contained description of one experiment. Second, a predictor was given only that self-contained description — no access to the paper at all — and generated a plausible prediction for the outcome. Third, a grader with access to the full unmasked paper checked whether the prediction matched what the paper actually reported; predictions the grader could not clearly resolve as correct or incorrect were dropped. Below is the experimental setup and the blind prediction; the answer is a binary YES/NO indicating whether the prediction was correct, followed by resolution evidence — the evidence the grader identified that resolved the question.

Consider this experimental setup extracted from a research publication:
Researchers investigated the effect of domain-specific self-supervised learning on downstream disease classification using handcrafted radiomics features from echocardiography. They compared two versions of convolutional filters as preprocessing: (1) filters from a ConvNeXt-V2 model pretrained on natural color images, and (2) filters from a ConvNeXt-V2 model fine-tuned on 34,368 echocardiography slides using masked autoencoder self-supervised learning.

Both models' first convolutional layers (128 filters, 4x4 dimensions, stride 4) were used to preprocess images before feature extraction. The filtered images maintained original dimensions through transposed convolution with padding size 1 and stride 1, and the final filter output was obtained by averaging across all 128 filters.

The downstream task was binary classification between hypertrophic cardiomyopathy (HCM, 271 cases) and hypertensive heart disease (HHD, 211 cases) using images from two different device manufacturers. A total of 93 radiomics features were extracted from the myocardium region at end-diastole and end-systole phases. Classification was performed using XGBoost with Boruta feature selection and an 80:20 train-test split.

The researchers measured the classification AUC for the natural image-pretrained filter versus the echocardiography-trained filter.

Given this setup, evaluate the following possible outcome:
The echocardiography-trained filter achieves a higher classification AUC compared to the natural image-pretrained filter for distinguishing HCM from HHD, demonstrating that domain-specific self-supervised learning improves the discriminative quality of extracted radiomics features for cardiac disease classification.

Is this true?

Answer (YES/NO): NO